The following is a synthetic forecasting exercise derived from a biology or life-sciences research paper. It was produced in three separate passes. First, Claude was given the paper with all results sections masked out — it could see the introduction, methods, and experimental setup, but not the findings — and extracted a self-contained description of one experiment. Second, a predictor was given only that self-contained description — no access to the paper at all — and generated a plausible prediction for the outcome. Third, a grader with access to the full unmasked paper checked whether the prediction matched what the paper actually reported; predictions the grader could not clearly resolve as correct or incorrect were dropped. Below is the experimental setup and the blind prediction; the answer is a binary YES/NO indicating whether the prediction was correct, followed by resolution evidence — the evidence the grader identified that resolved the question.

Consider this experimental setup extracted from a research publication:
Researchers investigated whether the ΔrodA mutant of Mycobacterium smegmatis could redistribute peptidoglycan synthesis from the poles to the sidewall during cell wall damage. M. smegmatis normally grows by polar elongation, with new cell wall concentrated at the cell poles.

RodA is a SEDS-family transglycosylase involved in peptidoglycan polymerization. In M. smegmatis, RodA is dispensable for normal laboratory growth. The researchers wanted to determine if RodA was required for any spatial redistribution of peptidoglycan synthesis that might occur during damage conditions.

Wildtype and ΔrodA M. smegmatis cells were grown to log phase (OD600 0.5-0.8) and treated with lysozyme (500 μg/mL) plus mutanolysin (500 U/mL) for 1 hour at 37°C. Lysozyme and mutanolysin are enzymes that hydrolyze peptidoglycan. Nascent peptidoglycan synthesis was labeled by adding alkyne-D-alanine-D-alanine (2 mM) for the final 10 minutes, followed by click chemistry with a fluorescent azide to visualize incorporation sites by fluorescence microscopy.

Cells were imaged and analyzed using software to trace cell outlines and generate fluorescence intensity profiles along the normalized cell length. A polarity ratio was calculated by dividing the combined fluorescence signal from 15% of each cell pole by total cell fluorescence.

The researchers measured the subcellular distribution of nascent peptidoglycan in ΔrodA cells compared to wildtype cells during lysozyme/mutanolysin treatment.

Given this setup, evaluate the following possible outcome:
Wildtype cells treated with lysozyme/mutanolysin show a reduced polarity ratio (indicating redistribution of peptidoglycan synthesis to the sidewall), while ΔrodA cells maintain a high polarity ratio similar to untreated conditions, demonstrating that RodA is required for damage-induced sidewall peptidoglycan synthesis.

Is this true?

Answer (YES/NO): YES